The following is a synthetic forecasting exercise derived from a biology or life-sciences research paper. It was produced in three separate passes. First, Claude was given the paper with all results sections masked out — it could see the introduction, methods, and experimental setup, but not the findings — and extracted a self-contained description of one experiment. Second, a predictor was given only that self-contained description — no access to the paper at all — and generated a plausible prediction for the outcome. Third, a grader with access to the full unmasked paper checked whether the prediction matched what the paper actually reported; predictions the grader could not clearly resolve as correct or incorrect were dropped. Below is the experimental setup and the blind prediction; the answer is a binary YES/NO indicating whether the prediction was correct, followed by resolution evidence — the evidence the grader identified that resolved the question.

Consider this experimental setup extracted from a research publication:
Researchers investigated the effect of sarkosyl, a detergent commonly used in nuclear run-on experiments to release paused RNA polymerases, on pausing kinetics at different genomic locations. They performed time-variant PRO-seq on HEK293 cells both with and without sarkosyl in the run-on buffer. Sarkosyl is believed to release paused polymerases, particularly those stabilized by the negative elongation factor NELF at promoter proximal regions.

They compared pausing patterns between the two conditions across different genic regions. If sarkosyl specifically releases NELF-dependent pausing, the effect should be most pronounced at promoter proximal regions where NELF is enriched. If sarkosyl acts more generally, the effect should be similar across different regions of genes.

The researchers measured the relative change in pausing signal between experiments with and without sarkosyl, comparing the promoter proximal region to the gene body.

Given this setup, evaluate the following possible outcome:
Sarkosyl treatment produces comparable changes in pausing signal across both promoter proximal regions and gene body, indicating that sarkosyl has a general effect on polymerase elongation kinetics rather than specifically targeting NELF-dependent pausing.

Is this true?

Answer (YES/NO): NO